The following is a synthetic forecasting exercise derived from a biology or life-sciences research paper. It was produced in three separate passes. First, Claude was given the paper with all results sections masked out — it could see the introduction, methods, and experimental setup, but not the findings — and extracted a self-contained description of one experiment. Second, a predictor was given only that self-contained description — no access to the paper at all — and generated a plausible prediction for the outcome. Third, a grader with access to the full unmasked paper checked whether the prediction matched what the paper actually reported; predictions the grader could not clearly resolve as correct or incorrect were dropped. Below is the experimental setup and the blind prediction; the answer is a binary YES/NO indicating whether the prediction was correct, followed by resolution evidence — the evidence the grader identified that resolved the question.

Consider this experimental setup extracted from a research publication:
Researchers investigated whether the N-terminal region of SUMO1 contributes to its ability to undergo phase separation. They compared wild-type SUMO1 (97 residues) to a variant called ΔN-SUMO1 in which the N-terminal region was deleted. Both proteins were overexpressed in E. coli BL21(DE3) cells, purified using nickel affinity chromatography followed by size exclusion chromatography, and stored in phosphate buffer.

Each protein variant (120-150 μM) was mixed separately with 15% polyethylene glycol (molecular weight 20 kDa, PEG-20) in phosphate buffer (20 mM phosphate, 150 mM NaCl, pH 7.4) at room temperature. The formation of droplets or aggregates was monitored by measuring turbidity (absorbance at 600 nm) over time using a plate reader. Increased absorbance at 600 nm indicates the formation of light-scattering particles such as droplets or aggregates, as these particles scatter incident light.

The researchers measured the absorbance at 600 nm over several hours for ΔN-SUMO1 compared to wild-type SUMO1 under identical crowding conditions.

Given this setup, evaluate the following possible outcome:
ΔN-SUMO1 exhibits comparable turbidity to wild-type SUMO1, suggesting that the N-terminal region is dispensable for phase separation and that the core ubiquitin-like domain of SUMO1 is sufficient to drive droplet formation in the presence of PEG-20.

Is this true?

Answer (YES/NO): NO